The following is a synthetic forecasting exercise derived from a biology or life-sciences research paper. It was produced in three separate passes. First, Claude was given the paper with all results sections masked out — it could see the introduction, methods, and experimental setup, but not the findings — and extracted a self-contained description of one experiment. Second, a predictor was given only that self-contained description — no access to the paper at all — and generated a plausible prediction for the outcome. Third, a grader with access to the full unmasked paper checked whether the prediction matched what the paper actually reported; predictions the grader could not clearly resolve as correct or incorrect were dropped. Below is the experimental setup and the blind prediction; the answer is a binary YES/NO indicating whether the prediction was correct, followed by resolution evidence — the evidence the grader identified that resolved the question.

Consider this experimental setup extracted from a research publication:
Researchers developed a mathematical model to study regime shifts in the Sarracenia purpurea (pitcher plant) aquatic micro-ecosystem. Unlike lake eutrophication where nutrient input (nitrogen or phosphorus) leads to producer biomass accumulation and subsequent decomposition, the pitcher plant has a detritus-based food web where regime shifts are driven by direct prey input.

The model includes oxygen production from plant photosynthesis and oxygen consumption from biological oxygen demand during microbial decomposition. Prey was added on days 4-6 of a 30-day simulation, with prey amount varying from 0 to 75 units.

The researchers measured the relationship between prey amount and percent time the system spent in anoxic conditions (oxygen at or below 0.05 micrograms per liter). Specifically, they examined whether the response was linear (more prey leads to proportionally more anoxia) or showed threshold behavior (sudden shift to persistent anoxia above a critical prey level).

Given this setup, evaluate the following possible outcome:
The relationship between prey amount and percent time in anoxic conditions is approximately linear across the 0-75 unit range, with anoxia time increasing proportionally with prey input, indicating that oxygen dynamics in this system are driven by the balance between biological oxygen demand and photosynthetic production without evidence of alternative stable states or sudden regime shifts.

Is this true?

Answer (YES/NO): NO